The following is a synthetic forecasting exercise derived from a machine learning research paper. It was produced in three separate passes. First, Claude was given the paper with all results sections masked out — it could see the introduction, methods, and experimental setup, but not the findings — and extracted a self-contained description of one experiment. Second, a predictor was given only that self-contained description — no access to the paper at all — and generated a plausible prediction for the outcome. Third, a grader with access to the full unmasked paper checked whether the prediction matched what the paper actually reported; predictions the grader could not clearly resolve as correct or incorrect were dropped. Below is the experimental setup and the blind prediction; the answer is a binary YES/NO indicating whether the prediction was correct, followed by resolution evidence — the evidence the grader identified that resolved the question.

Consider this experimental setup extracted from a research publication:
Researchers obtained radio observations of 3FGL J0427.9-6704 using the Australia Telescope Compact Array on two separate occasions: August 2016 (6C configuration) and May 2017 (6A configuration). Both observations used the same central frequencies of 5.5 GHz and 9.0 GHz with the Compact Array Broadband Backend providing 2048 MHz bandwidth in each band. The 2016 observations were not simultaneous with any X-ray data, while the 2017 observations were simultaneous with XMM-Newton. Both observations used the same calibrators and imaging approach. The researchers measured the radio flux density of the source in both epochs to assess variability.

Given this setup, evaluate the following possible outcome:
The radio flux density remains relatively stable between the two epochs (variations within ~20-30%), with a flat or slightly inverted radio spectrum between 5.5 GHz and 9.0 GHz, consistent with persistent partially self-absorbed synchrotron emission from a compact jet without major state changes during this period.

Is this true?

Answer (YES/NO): YES